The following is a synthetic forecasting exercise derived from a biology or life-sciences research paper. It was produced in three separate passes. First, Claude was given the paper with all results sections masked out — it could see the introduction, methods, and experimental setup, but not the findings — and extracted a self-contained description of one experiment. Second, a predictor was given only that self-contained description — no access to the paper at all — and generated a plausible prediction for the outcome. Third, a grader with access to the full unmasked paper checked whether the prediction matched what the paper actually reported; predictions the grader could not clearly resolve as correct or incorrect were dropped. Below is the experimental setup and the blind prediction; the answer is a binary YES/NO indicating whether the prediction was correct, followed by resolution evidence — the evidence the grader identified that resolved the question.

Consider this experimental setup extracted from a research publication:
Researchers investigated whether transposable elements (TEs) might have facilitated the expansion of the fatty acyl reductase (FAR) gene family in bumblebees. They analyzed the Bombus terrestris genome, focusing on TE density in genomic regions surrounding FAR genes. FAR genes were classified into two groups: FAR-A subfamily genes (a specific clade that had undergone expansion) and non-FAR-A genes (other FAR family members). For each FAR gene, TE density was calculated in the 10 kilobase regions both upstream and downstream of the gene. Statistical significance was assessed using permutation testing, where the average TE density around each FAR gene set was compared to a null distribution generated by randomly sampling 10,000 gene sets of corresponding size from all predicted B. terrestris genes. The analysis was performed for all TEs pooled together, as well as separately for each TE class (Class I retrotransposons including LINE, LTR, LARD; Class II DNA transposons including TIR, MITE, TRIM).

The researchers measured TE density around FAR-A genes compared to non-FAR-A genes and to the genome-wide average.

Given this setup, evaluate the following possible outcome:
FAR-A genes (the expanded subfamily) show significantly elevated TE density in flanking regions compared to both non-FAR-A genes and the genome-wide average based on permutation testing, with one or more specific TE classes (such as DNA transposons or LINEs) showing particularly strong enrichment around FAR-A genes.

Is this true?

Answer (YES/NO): YES